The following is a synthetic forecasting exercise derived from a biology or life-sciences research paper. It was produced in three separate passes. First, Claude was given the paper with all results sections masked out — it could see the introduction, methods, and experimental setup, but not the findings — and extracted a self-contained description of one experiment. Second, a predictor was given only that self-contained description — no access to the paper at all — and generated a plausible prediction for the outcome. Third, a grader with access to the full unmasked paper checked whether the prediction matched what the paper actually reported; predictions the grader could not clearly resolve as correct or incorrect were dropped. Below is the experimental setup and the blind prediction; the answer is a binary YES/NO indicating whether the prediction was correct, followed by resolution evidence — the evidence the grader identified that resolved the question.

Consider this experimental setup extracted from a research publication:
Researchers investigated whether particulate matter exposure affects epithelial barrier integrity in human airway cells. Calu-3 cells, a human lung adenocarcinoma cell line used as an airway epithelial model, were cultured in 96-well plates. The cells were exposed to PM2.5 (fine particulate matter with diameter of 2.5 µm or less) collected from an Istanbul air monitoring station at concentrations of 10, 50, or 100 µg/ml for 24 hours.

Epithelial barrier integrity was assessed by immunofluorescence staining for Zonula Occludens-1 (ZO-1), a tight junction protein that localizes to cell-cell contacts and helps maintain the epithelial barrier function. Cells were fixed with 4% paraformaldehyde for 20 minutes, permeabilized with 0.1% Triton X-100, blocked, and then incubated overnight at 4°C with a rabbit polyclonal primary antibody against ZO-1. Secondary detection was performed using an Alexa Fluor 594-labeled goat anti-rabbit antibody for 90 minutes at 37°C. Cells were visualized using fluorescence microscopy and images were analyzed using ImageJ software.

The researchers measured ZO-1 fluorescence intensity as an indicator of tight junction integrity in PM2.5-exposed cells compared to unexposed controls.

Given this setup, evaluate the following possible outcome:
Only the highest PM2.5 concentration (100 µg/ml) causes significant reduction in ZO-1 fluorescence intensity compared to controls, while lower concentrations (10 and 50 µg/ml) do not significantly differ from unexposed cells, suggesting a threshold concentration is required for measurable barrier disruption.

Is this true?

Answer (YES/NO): YES